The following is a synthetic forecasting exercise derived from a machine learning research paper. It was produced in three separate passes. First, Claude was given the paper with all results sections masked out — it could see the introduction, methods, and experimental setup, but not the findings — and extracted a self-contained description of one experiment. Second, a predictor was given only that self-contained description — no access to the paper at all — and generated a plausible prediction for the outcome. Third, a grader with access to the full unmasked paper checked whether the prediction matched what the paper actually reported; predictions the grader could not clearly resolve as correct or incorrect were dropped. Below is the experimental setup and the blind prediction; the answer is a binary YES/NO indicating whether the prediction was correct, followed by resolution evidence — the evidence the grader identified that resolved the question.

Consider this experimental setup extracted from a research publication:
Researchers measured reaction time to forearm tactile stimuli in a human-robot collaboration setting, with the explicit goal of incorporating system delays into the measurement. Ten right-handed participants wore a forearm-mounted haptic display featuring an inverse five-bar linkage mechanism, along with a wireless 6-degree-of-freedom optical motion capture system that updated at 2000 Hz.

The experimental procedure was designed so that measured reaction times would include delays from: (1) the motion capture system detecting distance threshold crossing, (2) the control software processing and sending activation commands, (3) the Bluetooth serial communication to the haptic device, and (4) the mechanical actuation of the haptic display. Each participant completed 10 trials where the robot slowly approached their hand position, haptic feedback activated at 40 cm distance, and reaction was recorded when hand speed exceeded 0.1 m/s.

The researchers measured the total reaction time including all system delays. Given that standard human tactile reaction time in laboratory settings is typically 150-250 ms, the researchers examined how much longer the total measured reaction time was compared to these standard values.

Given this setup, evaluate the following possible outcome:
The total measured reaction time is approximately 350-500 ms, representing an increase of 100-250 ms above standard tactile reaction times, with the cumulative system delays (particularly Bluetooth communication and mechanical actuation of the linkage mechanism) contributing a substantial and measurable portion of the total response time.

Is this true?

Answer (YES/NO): NO